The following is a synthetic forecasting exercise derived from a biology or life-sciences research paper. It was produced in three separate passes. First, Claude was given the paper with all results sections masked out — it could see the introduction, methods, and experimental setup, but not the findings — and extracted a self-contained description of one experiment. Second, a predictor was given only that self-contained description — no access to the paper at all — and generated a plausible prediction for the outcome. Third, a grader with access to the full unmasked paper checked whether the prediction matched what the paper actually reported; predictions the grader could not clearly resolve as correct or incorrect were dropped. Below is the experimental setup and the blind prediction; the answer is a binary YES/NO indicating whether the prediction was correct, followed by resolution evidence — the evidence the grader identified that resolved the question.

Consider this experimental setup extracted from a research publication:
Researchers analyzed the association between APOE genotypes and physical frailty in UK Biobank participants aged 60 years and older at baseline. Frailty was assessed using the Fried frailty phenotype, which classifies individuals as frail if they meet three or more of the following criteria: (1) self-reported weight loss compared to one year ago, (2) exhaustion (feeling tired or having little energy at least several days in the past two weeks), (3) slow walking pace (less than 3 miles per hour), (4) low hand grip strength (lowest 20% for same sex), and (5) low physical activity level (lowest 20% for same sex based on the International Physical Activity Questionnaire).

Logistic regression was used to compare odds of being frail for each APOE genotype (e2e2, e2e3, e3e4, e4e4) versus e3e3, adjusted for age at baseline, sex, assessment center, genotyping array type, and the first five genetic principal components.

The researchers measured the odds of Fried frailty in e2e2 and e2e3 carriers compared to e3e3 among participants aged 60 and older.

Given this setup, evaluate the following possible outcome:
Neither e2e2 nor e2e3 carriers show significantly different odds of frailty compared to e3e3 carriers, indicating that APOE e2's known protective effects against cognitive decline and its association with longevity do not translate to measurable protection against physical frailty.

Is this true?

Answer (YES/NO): YES